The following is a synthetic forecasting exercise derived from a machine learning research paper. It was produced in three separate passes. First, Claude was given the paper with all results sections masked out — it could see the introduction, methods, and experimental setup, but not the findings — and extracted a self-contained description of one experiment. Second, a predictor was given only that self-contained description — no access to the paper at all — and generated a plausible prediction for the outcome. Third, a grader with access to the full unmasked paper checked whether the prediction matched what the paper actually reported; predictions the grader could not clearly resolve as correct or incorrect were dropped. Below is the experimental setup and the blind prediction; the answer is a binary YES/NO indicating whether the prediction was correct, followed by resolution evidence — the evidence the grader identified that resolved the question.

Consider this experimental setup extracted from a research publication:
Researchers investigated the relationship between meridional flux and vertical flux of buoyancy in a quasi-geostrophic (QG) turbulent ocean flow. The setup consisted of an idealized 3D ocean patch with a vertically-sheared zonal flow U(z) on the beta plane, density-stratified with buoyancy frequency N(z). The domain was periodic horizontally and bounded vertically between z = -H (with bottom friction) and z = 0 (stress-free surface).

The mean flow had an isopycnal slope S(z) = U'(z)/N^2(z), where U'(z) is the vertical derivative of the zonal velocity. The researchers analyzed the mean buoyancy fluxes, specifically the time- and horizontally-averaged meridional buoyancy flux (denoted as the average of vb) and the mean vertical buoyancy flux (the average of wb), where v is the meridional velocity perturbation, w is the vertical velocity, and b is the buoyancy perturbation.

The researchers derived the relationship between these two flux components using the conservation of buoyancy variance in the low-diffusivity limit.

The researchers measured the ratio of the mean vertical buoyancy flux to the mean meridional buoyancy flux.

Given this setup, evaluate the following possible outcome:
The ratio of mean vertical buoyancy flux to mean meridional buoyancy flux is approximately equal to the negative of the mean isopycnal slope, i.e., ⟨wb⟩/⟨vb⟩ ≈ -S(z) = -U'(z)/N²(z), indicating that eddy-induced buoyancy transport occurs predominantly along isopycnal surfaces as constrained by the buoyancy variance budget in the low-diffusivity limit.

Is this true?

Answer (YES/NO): NO